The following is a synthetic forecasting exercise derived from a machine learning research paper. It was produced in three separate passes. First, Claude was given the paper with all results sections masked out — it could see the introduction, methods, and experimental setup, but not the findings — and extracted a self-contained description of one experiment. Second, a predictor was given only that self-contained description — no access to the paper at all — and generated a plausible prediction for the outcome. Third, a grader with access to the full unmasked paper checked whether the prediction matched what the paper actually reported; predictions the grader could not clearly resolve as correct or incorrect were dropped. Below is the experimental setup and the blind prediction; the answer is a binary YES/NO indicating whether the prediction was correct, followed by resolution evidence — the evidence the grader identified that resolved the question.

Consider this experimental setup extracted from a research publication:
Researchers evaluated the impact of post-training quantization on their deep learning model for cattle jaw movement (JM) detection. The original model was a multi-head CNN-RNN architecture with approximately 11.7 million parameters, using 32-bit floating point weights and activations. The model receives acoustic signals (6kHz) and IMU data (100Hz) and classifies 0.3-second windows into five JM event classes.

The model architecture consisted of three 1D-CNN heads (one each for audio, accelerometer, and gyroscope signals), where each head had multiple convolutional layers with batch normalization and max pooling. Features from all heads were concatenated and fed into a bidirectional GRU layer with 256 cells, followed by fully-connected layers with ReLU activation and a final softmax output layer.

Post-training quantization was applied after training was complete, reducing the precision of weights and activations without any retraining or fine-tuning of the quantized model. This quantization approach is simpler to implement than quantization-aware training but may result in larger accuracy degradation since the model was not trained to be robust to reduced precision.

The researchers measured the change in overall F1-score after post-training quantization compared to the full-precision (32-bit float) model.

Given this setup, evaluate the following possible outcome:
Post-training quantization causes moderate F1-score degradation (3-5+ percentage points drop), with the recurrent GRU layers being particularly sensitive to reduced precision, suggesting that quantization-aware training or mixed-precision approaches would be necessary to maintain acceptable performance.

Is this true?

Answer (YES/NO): NO